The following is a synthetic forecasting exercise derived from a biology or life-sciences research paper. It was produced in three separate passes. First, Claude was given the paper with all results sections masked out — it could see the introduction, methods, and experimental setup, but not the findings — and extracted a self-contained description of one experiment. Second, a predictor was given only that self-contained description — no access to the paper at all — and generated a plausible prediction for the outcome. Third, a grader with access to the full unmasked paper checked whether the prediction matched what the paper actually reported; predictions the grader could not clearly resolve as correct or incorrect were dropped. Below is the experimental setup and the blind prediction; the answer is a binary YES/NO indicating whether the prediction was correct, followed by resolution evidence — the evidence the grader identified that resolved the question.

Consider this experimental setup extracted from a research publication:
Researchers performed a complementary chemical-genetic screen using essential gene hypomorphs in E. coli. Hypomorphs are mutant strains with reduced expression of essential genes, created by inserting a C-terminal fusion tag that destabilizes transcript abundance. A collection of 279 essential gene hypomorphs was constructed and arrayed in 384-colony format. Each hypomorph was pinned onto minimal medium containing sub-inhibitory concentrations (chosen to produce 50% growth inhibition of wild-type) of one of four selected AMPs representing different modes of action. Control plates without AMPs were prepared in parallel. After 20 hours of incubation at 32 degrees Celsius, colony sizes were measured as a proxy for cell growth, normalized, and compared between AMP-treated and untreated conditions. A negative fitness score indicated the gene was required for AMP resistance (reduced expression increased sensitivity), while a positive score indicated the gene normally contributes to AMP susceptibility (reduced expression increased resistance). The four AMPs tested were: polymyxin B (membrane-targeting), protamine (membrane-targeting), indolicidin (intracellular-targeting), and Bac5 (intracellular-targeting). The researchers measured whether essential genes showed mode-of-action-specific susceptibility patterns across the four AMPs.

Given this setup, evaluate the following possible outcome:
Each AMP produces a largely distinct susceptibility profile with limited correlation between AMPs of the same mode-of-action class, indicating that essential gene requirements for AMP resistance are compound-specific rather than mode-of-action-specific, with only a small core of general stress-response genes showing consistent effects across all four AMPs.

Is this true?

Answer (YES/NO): NO